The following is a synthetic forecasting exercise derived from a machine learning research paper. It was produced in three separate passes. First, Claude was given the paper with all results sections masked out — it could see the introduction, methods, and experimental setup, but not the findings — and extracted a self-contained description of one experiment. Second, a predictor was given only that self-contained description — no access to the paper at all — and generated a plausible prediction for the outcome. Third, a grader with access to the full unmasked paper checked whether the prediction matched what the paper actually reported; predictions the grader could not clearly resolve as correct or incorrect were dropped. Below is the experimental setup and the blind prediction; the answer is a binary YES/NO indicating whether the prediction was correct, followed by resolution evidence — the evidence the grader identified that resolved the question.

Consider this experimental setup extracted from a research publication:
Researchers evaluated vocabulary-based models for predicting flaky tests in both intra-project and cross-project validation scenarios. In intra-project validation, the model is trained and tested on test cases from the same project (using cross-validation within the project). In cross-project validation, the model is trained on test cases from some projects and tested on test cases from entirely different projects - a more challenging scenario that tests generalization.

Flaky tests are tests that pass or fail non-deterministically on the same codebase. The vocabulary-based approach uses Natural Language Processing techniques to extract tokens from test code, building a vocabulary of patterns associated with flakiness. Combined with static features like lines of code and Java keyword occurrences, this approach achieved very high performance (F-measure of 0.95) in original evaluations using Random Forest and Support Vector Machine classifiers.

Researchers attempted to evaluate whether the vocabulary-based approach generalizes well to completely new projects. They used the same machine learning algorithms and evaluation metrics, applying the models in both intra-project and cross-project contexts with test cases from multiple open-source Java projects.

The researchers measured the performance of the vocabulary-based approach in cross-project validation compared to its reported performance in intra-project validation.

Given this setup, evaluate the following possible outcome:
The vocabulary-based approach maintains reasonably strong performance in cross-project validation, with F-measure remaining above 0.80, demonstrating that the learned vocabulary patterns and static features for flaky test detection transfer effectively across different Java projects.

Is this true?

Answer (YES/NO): NO